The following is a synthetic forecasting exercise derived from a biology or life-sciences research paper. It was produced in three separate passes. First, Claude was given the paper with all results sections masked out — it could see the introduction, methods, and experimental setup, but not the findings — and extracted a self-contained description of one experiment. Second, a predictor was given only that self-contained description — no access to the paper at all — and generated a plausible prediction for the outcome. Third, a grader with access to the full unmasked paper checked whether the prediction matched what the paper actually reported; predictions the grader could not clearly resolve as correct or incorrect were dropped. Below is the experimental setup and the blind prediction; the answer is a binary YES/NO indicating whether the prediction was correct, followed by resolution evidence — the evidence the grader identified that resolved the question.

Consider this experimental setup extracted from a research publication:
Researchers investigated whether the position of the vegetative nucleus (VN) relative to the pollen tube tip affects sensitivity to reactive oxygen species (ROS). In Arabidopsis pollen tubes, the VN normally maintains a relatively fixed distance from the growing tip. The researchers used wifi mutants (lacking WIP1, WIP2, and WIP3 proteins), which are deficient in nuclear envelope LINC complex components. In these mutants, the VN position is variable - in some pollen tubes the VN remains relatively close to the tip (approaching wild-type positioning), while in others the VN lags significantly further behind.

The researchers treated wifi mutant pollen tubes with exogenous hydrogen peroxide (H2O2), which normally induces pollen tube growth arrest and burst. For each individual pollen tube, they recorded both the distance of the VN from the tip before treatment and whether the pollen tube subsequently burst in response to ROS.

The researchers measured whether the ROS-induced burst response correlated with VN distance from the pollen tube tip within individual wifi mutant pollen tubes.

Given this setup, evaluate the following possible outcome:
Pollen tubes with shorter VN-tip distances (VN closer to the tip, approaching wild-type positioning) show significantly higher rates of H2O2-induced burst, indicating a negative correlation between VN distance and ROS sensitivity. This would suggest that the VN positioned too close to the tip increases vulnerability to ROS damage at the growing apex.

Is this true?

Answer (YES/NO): NO